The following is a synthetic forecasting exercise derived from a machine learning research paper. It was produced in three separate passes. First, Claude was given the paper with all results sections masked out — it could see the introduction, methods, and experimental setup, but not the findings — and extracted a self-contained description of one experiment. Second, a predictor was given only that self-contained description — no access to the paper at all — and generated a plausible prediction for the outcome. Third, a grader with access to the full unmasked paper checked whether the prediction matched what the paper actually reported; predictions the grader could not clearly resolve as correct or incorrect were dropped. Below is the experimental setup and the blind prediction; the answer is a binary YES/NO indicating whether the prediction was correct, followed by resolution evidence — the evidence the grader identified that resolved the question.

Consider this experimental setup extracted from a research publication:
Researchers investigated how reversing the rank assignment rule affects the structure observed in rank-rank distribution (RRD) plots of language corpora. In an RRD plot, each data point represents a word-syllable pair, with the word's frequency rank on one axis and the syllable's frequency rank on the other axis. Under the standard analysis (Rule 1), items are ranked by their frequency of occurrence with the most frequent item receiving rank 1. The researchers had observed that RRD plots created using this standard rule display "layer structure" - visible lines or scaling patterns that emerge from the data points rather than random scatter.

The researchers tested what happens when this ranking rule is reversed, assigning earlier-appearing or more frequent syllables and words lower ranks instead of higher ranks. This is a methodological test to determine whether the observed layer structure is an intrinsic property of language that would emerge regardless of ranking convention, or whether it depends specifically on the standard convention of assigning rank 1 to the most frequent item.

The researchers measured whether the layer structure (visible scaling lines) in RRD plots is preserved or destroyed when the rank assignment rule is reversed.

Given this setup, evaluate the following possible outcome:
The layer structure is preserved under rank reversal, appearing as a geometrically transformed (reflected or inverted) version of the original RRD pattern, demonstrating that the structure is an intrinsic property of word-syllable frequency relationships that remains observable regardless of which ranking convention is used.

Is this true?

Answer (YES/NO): NO